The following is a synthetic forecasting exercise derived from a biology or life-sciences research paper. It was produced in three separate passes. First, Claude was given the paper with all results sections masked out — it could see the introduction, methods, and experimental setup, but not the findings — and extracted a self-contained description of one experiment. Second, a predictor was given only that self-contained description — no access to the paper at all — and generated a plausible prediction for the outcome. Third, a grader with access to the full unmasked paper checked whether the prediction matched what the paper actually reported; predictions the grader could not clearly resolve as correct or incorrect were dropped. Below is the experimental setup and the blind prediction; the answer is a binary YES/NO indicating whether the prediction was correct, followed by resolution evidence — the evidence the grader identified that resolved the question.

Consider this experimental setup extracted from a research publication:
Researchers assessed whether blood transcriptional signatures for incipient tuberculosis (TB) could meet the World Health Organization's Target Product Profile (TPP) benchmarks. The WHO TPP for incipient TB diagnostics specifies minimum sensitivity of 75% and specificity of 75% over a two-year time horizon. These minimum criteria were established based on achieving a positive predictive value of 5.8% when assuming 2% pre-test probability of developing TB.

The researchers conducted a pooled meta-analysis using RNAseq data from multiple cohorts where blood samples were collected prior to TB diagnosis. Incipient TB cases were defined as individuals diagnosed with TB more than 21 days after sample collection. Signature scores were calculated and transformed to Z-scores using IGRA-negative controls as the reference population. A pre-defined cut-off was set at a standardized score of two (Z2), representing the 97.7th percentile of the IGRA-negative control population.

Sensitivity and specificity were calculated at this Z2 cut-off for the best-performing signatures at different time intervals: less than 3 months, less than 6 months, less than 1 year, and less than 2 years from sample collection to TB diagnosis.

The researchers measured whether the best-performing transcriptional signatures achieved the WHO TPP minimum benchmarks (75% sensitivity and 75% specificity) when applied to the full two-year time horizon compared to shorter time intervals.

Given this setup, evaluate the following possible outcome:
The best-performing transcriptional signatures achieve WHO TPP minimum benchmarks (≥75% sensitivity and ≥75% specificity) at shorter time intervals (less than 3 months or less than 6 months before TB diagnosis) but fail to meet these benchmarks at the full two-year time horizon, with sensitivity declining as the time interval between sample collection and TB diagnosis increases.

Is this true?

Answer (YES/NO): YES